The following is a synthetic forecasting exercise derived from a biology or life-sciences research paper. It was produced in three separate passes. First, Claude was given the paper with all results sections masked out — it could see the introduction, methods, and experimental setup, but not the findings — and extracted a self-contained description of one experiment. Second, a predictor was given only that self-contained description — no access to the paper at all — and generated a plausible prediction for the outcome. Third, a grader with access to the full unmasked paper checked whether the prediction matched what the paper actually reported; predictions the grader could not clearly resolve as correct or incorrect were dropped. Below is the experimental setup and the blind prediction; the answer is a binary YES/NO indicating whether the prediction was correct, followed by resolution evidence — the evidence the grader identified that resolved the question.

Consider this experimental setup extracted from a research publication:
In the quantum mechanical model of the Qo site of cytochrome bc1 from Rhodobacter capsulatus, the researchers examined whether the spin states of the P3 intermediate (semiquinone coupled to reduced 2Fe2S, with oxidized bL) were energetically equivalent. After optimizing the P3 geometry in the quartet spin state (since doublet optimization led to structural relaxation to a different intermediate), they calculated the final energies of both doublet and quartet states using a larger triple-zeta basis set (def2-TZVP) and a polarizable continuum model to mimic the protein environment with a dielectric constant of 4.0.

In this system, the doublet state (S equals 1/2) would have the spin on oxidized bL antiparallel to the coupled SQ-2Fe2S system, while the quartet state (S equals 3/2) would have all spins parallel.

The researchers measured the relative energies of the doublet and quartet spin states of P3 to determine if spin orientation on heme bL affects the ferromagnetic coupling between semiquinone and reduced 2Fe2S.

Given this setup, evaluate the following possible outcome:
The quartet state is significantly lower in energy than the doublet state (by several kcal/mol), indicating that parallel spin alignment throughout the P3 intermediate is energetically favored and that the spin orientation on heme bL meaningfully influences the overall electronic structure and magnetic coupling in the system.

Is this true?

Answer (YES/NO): NO